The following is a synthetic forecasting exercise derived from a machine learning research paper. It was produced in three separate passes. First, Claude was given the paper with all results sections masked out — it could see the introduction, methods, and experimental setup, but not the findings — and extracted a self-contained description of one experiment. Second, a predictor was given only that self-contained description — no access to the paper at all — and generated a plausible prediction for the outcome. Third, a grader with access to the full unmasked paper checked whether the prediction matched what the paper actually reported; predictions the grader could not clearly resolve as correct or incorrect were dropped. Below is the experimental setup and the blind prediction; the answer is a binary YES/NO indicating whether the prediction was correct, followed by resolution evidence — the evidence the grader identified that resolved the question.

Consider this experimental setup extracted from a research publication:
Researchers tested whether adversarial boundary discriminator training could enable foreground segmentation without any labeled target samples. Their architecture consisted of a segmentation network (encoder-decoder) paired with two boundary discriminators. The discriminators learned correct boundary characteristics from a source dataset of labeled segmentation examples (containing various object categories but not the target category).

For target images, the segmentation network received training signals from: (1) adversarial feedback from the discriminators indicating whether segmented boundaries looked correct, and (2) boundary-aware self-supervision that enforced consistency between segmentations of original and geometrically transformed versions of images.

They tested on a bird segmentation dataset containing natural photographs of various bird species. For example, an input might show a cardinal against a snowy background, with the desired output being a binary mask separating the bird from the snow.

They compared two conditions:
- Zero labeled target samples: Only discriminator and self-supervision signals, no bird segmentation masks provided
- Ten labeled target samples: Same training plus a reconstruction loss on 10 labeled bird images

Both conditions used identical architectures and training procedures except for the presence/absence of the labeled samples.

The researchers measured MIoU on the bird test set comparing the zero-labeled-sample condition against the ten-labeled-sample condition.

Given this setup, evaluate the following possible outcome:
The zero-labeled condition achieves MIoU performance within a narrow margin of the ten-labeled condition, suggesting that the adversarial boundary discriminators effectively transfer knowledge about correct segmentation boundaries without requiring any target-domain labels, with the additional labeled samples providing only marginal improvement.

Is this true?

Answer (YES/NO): NO